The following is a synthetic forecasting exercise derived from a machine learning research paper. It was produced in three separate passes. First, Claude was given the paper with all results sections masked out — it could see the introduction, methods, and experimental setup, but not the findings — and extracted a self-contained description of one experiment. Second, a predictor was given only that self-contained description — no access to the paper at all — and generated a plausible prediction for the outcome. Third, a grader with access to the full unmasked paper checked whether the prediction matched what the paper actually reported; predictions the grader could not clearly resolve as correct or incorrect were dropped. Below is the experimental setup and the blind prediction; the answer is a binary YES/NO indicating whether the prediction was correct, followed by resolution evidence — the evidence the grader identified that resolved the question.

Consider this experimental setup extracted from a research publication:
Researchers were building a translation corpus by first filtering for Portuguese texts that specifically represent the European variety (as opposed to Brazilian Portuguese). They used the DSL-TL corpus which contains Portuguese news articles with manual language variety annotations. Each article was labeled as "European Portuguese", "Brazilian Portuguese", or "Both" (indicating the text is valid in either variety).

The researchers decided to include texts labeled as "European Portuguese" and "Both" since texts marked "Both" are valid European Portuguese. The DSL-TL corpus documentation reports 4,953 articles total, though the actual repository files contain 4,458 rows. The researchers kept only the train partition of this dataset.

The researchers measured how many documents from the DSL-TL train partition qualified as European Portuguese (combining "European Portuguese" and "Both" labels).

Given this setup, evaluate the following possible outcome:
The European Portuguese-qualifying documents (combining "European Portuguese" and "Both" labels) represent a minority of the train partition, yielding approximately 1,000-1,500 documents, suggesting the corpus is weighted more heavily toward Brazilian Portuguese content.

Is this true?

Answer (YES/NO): NO